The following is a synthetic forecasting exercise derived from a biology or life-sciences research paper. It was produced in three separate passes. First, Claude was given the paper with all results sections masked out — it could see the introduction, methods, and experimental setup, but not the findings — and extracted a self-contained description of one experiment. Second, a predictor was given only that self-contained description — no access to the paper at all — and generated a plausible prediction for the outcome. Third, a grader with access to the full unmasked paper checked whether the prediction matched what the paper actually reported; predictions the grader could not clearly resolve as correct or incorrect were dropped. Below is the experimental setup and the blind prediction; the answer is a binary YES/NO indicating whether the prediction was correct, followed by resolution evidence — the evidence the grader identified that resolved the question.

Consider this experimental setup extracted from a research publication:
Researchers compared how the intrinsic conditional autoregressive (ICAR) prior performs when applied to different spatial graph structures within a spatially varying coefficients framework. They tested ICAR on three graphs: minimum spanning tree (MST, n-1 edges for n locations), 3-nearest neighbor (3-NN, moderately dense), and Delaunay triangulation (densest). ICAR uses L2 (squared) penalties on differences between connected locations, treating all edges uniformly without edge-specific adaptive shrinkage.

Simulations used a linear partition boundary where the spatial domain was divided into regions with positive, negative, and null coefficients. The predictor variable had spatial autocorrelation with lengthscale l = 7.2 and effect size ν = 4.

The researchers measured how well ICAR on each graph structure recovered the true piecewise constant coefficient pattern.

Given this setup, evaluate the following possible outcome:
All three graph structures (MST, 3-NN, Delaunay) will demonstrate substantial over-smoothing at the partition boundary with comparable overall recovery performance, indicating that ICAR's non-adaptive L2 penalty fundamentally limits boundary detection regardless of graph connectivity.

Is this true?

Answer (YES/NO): NO